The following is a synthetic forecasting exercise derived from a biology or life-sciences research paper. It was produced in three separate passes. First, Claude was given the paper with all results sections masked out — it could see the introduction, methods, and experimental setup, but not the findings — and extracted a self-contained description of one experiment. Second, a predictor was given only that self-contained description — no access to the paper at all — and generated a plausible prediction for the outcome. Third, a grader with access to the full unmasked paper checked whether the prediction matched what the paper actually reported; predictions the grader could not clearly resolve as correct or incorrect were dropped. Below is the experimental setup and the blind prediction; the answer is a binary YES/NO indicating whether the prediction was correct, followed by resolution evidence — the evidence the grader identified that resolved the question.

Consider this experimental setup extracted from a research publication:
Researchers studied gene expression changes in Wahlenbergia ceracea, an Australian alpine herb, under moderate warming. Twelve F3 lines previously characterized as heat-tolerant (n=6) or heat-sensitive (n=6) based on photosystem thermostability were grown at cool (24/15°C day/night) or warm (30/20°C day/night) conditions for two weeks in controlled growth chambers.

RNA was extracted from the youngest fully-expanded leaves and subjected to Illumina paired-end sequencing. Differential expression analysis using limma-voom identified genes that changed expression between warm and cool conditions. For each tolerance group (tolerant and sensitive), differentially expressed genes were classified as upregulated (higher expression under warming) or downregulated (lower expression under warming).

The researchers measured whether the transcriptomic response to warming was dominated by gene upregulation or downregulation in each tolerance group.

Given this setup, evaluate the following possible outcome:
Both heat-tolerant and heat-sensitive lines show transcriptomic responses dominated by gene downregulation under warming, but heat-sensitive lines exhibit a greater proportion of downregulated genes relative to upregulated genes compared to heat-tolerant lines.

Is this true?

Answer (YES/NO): NO